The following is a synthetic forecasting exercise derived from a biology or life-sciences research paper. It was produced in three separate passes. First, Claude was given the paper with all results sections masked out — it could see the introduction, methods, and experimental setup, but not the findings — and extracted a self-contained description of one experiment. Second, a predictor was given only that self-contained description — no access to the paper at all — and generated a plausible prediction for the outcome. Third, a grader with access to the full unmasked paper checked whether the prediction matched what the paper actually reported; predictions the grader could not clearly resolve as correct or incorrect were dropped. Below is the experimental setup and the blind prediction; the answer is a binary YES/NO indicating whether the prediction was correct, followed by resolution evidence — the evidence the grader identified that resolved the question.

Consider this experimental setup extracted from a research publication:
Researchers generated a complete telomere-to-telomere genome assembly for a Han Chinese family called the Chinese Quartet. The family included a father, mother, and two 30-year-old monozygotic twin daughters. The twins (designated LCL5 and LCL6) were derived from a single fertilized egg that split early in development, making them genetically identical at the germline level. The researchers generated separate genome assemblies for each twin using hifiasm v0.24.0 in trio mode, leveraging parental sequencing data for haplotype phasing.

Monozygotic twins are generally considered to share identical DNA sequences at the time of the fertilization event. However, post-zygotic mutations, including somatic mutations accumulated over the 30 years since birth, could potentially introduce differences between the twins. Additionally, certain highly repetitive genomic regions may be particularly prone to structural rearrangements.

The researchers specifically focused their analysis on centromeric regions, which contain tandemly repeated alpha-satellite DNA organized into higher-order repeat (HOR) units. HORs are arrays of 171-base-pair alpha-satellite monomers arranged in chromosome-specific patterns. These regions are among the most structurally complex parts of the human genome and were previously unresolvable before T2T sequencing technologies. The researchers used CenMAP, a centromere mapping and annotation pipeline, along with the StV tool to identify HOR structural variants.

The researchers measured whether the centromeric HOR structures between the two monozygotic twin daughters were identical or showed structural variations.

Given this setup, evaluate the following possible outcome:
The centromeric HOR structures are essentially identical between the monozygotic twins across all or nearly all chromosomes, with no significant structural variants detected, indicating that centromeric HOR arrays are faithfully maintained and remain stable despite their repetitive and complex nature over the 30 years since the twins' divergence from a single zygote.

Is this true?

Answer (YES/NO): NO